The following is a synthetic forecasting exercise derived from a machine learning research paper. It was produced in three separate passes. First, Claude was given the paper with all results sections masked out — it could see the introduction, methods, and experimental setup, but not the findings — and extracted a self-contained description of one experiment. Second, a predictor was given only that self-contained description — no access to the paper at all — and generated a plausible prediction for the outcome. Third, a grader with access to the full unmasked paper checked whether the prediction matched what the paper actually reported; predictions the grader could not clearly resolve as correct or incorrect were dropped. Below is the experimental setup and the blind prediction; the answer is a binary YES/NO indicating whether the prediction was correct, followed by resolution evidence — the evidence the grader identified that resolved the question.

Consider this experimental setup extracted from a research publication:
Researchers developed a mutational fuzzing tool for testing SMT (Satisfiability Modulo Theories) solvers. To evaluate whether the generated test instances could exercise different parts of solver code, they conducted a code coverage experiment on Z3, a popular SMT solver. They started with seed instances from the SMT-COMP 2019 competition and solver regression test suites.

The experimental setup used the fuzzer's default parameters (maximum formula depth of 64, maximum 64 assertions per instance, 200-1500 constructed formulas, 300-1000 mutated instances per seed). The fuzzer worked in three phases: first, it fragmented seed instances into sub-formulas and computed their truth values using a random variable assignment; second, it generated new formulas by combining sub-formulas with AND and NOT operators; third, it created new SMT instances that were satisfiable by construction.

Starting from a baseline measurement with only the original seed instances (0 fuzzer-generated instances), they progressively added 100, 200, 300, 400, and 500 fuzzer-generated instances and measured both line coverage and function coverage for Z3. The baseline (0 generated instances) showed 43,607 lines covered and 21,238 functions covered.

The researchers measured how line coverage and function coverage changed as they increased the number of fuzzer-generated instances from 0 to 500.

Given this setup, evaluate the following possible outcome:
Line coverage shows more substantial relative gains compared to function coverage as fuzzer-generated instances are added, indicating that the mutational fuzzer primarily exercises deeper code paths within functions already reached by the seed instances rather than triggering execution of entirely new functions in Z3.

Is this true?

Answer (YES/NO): NO